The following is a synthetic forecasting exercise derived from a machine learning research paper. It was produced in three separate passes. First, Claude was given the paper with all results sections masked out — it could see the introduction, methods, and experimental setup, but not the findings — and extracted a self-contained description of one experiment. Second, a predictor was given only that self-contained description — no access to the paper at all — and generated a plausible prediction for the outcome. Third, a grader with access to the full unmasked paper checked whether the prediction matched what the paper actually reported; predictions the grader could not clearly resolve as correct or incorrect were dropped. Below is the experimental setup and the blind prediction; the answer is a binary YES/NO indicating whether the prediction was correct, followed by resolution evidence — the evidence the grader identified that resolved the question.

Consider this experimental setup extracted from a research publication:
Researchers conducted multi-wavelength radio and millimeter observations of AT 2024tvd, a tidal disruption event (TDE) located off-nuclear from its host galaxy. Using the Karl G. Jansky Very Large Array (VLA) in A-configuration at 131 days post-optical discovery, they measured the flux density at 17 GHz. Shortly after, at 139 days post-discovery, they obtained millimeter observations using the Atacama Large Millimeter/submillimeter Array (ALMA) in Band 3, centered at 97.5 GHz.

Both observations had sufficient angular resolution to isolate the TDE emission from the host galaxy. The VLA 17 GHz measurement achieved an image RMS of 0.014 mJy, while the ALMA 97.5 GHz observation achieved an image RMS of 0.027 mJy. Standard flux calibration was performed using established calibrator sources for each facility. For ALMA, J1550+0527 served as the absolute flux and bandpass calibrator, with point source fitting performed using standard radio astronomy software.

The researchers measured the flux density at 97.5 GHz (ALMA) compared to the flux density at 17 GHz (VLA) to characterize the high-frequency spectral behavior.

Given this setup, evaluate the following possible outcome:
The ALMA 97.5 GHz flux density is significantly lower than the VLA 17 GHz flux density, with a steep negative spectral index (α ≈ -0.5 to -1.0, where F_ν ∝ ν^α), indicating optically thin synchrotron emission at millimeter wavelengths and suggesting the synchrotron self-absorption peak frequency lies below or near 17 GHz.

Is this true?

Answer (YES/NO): YES